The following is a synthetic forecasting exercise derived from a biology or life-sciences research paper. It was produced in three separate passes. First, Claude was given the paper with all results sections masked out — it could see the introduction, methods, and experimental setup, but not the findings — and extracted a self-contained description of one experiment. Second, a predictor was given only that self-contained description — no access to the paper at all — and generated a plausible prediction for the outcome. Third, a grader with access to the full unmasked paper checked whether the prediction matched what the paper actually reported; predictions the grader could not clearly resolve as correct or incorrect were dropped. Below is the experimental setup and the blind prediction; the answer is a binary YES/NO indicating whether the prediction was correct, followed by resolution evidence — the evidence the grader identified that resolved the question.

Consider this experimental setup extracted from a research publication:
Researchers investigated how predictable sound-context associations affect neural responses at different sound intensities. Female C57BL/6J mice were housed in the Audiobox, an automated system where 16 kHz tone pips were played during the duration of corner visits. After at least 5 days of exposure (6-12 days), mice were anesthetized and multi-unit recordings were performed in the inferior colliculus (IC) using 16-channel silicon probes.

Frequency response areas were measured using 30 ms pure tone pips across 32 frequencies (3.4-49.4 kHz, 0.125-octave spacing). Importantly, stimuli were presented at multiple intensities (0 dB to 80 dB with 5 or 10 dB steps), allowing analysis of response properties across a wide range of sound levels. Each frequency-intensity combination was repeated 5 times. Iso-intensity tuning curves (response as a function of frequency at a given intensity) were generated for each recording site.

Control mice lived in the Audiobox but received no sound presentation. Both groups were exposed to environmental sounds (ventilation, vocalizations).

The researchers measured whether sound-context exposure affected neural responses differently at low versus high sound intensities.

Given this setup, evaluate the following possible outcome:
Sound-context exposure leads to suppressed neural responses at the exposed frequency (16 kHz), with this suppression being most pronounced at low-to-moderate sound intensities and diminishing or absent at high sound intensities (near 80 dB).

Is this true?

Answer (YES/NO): NO